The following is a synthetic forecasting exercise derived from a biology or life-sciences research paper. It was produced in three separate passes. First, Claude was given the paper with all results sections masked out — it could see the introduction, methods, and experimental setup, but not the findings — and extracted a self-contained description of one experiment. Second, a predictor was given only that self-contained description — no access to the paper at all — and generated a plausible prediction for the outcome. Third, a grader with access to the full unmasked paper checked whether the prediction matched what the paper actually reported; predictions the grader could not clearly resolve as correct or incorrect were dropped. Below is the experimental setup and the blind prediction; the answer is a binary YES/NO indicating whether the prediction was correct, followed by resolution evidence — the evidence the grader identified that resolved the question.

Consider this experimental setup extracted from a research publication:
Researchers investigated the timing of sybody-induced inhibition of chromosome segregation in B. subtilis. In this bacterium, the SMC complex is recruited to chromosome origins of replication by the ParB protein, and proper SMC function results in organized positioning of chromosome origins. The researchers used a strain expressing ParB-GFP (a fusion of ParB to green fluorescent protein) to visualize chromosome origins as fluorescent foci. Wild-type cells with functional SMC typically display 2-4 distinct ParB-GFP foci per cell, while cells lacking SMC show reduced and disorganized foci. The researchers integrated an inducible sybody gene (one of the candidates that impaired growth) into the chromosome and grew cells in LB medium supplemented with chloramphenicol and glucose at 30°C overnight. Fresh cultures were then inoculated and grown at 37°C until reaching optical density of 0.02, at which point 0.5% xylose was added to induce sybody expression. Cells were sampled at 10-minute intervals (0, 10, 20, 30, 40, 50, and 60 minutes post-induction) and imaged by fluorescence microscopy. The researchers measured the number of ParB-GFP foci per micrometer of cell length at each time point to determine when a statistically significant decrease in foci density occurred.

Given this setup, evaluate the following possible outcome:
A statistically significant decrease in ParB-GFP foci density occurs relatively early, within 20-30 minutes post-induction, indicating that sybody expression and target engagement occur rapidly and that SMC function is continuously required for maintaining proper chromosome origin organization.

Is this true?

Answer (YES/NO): NO